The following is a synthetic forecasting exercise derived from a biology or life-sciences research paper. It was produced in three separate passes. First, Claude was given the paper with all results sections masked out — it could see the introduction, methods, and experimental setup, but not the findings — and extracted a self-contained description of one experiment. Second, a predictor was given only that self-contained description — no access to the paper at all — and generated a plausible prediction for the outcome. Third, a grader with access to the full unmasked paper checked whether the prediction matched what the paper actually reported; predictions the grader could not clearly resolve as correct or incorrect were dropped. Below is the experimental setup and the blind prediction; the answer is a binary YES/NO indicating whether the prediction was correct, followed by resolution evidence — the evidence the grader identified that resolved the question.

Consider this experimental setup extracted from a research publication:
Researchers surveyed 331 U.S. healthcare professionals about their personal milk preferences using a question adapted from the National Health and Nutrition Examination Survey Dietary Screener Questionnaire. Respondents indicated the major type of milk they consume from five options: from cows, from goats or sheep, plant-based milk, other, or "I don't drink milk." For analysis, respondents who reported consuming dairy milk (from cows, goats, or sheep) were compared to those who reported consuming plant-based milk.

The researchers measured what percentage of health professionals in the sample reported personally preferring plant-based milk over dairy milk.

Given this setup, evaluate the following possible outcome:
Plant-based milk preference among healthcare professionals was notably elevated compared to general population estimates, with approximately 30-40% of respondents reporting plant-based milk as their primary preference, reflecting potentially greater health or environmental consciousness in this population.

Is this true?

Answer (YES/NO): NO